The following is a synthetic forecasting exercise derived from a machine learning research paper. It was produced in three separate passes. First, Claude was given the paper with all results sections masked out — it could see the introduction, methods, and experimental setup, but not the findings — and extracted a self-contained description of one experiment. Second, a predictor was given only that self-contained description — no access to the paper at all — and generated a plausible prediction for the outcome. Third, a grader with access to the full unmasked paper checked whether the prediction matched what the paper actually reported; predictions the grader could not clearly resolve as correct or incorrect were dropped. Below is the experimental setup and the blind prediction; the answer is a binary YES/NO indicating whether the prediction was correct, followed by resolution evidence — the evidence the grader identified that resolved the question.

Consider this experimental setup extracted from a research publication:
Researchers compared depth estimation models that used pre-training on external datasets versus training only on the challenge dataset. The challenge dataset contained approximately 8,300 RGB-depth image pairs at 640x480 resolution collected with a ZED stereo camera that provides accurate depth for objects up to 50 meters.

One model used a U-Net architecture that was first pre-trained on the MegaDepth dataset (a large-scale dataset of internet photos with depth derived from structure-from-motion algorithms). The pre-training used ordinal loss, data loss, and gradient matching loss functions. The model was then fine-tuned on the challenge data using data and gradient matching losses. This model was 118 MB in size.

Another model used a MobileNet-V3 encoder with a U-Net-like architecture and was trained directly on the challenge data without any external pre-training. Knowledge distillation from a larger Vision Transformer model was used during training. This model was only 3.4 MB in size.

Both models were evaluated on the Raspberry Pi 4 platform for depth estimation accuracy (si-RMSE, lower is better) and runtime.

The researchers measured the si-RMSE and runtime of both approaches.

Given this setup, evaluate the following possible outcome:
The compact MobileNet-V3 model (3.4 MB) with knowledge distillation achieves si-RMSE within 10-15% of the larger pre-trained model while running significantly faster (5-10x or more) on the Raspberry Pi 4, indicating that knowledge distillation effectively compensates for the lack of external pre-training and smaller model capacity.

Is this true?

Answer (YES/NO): NO